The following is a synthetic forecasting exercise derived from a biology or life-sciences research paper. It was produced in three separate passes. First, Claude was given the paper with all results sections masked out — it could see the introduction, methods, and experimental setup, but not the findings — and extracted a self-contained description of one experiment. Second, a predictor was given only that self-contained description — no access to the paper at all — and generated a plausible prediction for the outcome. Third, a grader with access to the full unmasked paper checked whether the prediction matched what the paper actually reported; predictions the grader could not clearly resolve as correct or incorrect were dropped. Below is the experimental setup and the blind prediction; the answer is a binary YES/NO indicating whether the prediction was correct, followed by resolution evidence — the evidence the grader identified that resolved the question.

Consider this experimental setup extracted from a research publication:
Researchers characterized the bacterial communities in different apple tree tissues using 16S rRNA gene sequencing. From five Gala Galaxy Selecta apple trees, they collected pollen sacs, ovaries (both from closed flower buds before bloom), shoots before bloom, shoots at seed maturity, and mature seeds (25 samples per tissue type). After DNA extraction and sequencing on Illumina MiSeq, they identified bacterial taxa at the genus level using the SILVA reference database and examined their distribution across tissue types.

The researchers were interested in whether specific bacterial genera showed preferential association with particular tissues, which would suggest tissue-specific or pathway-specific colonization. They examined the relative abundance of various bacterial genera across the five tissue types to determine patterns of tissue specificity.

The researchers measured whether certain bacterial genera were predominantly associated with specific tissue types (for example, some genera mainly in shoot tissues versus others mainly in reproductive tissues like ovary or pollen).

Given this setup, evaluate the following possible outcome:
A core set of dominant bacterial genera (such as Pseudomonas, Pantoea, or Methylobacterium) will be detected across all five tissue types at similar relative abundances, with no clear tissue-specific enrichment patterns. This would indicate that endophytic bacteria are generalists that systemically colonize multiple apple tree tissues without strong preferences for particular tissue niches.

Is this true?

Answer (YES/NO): NO